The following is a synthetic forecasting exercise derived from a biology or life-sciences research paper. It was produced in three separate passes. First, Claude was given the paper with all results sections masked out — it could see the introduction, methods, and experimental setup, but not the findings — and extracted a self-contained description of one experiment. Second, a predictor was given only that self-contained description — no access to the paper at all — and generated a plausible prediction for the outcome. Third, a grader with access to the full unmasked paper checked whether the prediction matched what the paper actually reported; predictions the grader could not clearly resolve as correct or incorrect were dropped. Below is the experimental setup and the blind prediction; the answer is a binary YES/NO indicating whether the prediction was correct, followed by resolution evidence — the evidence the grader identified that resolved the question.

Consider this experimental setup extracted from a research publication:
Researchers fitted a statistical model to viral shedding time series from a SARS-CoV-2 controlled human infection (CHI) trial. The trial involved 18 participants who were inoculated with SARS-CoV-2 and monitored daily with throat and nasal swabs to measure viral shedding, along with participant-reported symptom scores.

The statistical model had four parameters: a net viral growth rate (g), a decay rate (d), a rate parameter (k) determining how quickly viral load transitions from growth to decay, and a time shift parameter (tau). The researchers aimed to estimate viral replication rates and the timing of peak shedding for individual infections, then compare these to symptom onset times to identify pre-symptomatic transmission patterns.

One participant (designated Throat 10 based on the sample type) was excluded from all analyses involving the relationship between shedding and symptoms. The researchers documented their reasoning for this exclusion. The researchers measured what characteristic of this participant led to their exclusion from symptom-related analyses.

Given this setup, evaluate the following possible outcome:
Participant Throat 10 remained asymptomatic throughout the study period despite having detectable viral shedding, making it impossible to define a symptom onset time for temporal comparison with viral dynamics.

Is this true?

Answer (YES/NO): YES